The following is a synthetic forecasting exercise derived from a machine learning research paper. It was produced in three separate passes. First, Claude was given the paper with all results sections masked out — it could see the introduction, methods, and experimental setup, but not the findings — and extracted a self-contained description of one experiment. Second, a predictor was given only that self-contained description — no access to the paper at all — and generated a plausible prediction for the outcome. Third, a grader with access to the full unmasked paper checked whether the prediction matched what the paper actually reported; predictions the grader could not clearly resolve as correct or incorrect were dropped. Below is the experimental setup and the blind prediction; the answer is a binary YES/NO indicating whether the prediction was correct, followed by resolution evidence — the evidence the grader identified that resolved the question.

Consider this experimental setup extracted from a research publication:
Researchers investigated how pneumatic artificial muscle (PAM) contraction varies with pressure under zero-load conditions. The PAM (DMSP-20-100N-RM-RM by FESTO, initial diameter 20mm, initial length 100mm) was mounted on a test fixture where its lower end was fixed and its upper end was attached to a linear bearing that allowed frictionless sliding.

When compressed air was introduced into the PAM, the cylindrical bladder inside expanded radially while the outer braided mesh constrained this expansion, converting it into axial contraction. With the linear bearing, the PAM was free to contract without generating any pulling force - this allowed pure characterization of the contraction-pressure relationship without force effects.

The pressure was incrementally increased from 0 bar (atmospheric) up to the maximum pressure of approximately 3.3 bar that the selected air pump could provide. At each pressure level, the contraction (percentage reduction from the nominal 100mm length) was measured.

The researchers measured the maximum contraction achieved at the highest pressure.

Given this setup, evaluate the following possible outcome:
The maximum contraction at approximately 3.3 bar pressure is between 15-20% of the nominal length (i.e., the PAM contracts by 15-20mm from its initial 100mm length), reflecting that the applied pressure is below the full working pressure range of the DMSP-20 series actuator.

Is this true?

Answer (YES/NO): YES